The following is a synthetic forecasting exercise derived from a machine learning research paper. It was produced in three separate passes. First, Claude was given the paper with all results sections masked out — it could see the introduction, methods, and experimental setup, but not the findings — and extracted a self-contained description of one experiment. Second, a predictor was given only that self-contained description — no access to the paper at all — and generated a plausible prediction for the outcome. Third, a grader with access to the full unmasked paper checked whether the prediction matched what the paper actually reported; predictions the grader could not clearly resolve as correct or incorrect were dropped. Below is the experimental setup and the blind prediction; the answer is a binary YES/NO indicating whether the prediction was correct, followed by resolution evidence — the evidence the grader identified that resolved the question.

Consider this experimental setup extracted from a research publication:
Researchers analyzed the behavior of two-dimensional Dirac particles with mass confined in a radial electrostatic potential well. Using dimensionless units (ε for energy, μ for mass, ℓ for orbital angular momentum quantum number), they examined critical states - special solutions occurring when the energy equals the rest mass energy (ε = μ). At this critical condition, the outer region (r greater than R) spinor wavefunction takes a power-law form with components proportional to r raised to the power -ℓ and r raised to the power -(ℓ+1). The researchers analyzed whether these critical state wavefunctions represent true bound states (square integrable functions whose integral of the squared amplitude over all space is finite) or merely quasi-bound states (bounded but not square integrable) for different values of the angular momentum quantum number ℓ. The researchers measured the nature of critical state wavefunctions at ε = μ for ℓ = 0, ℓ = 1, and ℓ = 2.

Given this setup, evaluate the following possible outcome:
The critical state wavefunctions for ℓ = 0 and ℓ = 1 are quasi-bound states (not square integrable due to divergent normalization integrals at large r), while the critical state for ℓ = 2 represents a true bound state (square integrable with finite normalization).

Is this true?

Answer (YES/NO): YES